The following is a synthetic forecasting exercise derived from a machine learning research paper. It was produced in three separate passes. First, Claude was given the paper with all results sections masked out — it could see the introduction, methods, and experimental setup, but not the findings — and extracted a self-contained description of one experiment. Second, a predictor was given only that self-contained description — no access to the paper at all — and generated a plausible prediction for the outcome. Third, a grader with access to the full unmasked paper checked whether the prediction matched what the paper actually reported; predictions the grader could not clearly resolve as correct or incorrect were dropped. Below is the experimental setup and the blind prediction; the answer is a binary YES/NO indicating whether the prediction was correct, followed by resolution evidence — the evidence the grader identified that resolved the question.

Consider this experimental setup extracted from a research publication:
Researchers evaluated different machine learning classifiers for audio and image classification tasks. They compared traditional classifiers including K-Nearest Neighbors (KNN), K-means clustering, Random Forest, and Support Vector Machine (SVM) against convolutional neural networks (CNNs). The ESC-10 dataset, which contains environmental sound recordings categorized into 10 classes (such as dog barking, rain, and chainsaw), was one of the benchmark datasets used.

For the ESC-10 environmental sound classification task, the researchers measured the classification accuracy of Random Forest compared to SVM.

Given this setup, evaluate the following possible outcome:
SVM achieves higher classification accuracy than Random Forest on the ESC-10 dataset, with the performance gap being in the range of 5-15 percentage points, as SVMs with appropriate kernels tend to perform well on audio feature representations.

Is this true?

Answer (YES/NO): NO